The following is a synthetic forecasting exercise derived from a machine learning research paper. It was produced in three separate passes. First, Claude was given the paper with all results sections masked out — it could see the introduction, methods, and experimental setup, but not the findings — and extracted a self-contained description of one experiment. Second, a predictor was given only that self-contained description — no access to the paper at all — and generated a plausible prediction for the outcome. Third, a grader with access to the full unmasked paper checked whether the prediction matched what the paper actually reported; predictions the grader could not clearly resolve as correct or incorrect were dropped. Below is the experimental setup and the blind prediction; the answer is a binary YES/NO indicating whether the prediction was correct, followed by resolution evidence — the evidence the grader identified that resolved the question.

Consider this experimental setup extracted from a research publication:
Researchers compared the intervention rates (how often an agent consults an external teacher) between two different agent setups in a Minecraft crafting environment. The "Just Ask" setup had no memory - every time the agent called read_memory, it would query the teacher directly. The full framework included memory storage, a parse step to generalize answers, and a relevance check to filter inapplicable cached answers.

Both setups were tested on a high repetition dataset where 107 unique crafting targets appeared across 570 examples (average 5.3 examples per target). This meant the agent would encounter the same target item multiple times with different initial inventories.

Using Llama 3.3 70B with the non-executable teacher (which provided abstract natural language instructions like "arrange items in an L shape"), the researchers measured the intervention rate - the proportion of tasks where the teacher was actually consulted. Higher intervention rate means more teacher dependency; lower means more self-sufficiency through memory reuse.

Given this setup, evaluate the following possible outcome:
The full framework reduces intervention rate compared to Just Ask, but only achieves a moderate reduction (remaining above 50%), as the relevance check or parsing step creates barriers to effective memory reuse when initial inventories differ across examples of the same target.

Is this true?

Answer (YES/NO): YES